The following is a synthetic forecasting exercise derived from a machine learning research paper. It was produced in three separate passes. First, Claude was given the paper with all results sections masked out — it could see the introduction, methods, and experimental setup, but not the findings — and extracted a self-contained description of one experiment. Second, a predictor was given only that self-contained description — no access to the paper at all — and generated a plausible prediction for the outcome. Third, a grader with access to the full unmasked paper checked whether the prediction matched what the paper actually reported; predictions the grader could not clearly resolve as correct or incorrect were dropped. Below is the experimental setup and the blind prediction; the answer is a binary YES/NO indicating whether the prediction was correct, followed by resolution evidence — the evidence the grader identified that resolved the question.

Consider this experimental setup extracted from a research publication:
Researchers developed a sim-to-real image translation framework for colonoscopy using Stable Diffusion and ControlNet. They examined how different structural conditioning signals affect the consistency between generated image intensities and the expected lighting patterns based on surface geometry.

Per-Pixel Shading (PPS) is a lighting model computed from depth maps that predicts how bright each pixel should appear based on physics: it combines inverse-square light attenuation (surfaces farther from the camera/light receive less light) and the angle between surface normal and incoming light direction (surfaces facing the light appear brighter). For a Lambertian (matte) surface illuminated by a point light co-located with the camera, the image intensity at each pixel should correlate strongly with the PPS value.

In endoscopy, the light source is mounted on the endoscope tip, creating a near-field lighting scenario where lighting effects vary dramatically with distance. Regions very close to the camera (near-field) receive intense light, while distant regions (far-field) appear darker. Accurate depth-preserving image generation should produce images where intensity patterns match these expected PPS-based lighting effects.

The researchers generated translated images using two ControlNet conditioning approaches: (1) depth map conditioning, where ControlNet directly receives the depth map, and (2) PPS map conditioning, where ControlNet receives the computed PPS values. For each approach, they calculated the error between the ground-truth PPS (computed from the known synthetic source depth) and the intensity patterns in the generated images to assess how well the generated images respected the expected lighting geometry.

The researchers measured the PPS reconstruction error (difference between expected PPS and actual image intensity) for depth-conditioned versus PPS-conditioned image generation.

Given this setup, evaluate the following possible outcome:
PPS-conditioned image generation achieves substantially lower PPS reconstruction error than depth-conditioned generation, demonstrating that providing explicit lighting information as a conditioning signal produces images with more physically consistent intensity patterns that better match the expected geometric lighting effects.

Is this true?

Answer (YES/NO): YES